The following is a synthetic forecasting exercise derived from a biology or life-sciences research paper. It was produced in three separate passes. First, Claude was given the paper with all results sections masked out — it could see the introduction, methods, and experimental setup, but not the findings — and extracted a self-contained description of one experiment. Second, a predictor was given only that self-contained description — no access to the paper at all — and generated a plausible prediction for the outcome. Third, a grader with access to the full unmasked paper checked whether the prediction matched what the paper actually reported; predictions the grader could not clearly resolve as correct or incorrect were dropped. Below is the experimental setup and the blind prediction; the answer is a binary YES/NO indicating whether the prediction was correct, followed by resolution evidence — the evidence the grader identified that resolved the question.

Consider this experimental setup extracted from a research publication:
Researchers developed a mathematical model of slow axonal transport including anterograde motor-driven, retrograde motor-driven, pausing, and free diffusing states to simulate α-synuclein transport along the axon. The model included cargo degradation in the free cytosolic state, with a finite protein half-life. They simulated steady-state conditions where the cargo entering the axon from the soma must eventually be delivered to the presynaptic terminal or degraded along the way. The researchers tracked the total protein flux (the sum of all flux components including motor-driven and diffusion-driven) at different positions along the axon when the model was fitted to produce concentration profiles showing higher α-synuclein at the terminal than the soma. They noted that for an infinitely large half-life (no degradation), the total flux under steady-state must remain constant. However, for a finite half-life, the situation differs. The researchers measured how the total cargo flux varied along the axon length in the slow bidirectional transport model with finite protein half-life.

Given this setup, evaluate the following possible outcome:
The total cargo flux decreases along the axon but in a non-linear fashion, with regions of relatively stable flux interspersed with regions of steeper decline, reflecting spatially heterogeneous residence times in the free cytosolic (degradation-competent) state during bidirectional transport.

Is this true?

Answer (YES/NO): NO